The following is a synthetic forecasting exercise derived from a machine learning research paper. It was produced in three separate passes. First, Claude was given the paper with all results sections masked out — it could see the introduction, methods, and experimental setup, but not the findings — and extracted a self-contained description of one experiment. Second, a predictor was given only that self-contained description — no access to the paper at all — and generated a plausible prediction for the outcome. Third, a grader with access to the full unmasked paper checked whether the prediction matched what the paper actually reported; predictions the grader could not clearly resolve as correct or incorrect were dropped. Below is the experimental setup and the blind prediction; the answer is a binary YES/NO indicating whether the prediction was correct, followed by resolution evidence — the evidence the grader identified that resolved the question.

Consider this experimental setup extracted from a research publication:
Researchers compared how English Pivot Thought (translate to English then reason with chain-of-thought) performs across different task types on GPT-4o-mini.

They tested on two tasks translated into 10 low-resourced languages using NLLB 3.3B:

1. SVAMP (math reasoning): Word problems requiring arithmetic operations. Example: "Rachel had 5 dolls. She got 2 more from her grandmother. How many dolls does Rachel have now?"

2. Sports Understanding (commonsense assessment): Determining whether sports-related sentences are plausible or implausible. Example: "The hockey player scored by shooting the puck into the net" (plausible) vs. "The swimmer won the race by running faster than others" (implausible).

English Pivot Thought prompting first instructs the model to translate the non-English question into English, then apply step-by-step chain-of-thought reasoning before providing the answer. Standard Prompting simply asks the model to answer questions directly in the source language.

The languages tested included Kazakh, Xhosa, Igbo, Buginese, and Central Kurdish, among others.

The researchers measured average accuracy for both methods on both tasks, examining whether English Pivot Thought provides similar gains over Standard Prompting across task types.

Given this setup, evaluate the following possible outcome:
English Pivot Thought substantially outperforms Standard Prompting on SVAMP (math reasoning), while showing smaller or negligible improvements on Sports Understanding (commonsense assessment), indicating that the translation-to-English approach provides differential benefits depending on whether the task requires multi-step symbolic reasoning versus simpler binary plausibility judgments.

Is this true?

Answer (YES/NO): YES